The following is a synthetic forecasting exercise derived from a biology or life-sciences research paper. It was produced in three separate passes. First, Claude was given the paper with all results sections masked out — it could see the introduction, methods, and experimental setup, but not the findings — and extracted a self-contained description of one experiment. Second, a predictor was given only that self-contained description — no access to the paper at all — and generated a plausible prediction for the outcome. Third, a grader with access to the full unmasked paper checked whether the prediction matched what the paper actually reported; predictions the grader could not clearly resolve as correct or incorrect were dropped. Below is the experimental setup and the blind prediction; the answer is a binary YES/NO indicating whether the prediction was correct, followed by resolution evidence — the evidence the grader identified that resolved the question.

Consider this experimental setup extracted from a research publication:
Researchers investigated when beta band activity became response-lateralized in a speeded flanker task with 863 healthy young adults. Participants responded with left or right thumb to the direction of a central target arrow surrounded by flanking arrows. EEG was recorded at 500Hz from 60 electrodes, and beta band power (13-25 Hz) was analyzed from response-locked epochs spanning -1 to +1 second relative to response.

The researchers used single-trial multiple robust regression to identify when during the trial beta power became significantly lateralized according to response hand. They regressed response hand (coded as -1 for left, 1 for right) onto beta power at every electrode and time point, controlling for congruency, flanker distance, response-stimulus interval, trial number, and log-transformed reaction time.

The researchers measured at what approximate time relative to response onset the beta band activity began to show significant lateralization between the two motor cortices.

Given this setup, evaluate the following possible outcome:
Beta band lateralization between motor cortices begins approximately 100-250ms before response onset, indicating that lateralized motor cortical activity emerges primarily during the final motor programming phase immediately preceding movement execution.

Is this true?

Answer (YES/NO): YES